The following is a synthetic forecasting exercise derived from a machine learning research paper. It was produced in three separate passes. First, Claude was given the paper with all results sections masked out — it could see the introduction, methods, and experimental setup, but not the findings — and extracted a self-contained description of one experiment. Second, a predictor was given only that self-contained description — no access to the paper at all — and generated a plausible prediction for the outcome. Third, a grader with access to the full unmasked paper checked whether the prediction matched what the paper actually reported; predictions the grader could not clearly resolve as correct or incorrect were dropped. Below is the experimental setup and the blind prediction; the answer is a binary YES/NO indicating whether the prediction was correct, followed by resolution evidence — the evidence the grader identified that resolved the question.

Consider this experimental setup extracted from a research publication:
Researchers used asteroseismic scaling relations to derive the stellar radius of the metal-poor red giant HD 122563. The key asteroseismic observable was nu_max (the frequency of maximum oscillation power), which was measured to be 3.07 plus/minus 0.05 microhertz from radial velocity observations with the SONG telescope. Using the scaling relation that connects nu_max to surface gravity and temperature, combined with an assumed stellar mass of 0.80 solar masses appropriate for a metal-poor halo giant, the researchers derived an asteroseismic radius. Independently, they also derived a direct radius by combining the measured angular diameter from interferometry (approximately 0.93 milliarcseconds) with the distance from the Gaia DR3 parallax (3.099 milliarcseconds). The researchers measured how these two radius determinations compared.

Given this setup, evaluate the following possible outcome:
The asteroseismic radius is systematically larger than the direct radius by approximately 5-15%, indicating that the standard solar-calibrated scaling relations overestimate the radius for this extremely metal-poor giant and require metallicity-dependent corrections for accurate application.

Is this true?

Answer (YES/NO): NO